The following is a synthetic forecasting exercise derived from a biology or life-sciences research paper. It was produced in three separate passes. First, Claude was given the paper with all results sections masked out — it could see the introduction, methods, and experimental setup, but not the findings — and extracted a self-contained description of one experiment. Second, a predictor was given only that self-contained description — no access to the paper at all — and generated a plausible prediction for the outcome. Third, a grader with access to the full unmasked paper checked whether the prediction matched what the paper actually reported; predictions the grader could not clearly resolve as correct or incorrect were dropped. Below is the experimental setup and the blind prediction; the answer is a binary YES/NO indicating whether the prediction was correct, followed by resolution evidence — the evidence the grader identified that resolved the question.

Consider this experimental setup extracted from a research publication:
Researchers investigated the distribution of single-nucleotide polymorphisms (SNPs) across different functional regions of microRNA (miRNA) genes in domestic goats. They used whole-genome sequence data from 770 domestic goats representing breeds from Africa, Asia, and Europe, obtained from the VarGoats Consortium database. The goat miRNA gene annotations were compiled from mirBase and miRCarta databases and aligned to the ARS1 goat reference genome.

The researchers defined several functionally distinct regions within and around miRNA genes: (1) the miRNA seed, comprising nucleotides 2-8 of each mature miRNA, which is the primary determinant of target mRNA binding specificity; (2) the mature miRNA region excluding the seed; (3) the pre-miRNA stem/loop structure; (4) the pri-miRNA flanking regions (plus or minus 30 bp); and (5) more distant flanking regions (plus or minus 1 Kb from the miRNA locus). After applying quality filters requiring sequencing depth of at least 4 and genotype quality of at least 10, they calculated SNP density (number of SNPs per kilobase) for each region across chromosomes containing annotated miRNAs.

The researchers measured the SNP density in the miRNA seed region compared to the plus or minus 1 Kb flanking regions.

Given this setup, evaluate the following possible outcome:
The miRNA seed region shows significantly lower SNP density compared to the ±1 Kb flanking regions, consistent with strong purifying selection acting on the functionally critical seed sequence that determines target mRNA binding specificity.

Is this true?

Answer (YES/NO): YES